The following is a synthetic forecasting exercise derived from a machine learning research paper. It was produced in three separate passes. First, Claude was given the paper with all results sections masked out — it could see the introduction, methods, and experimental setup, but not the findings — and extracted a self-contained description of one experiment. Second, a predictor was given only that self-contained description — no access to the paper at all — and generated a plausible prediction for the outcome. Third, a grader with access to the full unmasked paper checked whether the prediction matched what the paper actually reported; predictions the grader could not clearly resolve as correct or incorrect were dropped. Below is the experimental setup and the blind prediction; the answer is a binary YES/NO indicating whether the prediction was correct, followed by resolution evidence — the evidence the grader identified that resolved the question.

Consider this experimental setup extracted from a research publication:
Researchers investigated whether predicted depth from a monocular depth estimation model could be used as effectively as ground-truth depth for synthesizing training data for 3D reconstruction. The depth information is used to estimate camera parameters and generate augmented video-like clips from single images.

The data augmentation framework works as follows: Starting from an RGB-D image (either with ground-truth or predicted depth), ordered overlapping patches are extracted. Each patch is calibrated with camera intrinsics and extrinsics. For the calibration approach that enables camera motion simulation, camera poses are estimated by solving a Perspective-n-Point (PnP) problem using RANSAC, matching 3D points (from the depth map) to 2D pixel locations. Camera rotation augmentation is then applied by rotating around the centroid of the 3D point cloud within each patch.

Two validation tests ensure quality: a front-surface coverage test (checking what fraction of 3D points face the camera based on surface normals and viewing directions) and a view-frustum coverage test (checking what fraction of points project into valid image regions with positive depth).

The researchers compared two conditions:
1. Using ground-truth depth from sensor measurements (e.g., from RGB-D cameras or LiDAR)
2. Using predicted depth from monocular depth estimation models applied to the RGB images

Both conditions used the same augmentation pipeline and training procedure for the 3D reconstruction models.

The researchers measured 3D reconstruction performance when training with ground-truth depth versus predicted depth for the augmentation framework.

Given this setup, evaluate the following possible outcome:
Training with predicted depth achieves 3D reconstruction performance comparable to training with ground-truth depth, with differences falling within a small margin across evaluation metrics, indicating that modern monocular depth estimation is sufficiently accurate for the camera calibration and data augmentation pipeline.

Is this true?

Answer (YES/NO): YES